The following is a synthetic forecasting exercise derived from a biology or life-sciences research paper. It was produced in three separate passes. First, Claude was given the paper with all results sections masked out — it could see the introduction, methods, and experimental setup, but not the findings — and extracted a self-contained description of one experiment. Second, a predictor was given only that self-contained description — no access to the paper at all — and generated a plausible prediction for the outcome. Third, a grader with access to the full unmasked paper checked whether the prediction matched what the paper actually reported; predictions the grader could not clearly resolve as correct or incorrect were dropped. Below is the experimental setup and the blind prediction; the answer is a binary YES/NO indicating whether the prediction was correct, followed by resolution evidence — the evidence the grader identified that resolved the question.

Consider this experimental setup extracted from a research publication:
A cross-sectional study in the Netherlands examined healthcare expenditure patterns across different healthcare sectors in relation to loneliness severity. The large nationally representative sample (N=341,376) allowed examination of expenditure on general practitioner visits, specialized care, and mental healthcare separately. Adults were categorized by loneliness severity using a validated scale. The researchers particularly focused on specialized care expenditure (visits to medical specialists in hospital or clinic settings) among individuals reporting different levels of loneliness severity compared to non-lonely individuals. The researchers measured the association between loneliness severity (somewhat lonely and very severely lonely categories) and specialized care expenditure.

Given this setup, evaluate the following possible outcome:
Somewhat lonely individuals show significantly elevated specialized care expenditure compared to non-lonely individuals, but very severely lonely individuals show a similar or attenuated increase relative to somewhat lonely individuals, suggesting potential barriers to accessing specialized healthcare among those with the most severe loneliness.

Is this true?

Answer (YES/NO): NO